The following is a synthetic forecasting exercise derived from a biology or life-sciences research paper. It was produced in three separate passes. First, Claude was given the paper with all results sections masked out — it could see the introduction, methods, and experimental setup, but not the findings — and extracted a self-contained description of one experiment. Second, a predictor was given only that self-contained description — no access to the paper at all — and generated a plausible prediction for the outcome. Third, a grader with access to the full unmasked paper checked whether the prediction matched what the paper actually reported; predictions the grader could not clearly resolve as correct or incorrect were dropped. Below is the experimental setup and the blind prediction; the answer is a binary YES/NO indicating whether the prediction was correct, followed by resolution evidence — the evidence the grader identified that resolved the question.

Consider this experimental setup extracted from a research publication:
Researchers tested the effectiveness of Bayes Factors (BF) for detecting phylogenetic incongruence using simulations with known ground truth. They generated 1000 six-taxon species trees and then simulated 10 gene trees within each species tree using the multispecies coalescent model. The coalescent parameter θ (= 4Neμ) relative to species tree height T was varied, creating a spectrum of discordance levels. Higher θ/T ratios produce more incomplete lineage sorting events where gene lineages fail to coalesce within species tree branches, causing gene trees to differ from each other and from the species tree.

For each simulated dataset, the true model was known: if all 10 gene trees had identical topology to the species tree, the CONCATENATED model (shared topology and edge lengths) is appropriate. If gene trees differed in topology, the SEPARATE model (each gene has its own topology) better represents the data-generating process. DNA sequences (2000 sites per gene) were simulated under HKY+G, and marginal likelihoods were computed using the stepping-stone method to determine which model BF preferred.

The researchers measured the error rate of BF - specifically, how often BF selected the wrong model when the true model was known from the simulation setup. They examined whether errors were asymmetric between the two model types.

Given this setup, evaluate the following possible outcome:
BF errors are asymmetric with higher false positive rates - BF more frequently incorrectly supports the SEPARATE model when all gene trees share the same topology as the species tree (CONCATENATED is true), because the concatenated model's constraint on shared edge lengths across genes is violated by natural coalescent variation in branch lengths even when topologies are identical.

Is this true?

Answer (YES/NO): NO